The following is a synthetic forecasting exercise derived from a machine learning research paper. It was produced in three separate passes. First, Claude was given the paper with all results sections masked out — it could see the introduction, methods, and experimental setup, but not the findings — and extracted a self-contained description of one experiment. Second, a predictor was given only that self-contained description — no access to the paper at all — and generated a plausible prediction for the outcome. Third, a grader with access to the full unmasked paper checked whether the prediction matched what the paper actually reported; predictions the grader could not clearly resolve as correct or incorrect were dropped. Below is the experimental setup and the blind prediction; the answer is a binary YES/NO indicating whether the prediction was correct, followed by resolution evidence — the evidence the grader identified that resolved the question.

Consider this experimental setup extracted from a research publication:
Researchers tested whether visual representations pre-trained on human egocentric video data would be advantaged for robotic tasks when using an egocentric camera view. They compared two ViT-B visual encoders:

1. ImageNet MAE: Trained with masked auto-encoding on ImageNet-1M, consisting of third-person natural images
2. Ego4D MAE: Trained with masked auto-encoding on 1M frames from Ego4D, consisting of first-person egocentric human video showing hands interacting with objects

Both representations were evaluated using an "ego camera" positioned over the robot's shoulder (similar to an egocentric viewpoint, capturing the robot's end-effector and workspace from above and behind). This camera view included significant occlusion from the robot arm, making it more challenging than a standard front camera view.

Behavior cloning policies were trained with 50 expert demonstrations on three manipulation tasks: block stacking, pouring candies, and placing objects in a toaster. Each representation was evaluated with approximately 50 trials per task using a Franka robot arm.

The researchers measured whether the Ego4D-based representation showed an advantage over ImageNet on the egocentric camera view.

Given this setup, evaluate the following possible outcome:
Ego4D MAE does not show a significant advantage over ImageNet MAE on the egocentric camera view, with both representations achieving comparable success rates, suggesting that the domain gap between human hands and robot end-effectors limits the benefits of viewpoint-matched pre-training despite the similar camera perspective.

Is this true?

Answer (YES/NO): NO